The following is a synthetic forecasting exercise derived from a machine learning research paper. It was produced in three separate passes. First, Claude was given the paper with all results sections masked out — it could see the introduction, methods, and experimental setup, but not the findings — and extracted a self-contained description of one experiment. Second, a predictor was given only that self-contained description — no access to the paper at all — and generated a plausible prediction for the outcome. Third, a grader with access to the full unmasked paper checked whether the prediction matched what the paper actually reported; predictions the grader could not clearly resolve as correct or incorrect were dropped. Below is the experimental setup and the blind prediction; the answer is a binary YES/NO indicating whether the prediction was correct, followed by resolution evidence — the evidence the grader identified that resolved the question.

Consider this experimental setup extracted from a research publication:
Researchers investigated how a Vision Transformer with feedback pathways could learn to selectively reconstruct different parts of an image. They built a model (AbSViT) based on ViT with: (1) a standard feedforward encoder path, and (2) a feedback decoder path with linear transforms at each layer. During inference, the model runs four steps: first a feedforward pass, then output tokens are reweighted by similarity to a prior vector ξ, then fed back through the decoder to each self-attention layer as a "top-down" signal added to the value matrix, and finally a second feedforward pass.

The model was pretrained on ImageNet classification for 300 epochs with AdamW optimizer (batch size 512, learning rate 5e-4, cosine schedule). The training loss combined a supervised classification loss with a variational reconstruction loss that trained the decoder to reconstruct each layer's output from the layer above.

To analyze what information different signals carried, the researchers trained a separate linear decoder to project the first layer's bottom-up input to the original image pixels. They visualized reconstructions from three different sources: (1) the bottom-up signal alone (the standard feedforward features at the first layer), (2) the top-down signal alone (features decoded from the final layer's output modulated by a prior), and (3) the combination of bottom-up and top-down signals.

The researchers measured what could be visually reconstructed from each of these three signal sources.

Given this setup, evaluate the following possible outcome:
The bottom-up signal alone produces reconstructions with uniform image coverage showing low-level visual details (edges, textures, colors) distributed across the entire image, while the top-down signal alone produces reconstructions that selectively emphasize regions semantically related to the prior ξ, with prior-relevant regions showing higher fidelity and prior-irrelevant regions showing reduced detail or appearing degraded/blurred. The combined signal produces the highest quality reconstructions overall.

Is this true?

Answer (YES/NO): NO